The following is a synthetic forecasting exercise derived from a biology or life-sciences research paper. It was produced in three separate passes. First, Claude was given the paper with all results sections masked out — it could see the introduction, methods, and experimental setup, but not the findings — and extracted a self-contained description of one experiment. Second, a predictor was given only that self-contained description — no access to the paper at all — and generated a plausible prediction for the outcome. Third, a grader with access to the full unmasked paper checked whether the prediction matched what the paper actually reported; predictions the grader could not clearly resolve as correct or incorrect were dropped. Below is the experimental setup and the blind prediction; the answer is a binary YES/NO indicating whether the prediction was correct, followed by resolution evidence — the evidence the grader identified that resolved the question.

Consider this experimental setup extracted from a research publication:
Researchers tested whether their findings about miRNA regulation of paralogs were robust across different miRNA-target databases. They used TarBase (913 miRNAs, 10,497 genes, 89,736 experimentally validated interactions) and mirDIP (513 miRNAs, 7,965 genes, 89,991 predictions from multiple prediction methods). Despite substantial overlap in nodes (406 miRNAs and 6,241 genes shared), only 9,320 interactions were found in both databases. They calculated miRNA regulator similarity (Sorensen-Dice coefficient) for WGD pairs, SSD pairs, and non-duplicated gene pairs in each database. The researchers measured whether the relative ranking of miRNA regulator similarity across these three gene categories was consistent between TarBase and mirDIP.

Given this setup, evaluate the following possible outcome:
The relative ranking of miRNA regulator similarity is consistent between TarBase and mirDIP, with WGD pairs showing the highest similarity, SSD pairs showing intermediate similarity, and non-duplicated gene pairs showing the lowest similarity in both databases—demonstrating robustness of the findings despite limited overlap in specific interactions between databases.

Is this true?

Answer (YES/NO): NO